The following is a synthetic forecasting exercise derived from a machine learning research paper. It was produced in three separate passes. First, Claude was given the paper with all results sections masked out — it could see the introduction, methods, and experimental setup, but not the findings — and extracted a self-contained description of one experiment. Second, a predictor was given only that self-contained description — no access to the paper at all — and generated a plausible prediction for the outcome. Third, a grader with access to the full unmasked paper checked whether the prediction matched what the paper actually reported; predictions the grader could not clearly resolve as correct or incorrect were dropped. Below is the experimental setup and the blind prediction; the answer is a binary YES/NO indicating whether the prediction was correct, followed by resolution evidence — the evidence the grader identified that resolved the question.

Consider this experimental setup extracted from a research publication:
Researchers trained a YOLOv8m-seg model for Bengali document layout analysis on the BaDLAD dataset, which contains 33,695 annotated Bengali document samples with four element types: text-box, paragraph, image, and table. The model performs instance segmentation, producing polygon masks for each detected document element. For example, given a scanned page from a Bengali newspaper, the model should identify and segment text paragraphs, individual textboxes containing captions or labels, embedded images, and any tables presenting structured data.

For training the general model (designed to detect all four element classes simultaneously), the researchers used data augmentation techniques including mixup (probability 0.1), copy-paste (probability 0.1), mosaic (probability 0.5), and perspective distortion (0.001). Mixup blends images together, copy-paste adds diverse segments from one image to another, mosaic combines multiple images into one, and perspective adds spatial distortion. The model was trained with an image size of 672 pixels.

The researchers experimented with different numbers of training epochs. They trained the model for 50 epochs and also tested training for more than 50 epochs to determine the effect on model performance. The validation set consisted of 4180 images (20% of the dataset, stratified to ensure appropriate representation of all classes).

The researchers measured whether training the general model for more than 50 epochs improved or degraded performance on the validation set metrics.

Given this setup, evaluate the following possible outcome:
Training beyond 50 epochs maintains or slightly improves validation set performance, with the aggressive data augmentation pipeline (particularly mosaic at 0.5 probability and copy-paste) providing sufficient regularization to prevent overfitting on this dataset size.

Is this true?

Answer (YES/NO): NO